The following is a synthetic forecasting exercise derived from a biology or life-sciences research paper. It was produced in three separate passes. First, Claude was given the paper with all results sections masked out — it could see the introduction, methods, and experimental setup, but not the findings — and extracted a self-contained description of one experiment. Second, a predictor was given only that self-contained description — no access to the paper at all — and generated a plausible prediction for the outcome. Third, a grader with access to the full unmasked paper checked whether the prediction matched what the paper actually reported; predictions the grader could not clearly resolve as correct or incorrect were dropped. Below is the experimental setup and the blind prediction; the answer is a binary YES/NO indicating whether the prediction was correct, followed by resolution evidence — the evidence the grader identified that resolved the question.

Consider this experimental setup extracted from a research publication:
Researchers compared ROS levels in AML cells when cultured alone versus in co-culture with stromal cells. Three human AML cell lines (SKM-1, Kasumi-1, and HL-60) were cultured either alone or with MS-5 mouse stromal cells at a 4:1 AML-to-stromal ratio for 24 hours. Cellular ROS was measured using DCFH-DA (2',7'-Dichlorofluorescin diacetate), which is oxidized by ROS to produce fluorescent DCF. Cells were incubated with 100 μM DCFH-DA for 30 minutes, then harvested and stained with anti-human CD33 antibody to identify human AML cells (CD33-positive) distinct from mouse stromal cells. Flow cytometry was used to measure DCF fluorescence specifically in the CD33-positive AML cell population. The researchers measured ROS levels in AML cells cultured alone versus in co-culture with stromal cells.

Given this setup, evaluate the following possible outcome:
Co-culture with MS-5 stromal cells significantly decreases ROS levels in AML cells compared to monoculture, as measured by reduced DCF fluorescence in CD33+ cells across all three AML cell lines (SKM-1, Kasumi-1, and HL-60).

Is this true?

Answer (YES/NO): YES